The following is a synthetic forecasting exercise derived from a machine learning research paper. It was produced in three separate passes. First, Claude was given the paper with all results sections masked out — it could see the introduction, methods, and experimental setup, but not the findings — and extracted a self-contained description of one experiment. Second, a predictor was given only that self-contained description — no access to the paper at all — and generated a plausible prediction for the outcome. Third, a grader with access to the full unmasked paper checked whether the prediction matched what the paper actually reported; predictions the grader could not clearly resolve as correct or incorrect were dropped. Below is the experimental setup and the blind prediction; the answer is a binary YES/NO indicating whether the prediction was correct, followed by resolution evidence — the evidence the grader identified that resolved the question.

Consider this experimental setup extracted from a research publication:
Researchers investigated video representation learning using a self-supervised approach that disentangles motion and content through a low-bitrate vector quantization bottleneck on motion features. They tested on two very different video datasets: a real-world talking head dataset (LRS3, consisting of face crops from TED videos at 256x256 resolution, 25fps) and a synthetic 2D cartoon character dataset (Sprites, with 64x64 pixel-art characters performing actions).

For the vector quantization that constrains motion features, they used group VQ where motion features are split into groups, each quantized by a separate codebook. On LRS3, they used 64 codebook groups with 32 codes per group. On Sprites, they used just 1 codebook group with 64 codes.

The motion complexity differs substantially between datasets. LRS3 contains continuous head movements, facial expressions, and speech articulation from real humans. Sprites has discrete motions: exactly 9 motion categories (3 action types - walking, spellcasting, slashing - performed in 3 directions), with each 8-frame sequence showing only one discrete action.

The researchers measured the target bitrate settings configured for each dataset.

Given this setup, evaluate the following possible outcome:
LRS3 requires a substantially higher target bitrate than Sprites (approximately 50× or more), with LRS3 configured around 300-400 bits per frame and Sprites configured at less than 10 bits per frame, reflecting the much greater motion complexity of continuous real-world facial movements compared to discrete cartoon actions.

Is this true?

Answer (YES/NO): NO